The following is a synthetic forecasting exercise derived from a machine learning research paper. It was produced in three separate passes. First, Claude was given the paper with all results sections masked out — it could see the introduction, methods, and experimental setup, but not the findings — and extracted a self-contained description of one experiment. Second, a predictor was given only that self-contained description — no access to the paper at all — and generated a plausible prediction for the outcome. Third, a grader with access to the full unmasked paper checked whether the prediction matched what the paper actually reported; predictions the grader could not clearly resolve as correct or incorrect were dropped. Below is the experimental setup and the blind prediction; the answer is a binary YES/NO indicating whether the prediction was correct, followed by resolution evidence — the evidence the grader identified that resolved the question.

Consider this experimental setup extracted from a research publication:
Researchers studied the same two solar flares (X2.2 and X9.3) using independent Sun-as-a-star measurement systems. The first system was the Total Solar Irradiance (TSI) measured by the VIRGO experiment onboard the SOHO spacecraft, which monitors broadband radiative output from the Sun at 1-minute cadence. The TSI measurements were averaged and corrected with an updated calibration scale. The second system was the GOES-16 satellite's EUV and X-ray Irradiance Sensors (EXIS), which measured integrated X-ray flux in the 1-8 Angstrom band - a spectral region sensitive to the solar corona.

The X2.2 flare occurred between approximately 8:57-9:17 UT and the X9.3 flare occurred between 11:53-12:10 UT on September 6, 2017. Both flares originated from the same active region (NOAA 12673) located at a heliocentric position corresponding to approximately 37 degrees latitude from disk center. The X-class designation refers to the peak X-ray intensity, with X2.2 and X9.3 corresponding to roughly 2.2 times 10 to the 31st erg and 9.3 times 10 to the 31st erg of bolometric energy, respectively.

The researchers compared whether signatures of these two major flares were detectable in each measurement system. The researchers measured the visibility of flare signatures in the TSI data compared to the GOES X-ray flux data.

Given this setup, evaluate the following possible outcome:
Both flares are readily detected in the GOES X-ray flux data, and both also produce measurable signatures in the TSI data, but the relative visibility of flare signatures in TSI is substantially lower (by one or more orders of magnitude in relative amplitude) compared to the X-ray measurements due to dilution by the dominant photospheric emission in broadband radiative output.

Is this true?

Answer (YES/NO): NO